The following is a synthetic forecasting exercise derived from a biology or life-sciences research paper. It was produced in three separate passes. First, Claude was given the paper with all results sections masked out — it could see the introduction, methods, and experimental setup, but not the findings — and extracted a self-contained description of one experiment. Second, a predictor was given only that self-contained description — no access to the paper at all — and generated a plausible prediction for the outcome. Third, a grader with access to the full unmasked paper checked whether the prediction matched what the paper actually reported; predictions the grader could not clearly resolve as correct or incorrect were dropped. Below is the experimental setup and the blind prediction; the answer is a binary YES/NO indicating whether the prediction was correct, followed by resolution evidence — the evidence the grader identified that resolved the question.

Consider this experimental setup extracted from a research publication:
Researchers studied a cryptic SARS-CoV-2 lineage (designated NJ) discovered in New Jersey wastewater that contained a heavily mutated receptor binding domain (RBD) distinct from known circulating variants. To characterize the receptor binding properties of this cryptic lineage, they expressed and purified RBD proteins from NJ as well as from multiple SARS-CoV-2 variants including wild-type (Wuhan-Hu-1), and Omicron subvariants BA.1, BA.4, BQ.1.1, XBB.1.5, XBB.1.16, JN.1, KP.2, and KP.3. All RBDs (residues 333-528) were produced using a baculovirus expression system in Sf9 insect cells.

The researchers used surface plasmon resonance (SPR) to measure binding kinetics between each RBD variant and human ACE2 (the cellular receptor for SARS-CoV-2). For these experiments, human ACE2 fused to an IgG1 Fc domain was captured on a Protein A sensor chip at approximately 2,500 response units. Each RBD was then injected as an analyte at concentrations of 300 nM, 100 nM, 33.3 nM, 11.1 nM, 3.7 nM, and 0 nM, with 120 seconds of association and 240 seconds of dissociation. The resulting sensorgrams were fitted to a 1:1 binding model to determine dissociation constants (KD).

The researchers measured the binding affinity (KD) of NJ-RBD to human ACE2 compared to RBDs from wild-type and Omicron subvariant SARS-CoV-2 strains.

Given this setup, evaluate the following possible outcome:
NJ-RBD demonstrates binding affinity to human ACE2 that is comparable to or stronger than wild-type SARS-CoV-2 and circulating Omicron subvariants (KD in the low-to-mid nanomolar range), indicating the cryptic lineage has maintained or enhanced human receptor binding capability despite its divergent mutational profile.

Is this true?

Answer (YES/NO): YES